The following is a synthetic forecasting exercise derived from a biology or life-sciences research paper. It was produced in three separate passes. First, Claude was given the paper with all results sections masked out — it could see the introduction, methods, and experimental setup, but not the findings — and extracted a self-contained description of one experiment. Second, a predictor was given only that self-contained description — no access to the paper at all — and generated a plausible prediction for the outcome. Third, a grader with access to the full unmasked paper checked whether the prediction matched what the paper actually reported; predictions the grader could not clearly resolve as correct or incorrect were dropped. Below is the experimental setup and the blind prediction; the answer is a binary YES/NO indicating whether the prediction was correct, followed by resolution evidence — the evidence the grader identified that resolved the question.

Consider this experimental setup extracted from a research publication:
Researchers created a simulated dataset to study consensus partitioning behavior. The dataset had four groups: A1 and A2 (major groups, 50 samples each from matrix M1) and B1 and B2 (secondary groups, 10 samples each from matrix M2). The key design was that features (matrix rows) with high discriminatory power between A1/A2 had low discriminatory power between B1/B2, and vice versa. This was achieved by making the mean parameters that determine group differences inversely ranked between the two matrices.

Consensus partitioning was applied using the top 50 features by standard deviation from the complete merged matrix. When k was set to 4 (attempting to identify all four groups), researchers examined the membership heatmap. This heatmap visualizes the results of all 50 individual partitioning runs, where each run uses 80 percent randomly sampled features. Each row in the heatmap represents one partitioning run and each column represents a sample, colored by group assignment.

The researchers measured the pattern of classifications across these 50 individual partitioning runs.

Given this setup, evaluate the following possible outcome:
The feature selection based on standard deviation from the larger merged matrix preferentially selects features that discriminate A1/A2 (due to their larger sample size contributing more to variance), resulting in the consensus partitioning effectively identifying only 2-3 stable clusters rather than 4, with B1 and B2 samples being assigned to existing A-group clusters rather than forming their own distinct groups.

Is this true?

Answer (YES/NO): NO